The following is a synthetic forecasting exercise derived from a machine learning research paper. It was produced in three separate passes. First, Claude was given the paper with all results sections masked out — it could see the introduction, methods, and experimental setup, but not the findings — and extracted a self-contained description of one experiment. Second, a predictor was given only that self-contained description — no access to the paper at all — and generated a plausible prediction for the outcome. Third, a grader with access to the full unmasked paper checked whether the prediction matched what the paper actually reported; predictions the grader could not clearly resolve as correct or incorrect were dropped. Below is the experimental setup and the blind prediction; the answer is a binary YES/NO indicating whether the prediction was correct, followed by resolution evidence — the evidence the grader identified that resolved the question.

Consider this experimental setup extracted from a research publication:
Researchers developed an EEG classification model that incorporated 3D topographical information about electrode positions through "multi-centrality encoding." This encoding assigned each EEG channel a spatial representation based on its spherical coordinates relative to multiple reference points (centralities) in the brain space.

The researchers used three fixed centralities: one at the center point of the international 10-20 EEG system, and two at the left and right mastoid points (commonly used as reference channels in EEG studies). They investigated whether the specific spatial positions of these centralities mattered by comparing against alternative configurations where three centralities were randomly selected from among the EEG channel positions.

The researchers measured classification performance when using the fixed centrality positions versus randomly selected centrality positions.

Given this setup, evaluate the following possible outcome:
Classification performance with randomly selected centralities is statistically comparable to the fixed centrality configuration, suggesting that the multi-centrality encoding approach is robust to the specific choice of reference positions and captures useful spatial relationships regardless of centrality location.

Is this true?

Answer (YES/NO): YES